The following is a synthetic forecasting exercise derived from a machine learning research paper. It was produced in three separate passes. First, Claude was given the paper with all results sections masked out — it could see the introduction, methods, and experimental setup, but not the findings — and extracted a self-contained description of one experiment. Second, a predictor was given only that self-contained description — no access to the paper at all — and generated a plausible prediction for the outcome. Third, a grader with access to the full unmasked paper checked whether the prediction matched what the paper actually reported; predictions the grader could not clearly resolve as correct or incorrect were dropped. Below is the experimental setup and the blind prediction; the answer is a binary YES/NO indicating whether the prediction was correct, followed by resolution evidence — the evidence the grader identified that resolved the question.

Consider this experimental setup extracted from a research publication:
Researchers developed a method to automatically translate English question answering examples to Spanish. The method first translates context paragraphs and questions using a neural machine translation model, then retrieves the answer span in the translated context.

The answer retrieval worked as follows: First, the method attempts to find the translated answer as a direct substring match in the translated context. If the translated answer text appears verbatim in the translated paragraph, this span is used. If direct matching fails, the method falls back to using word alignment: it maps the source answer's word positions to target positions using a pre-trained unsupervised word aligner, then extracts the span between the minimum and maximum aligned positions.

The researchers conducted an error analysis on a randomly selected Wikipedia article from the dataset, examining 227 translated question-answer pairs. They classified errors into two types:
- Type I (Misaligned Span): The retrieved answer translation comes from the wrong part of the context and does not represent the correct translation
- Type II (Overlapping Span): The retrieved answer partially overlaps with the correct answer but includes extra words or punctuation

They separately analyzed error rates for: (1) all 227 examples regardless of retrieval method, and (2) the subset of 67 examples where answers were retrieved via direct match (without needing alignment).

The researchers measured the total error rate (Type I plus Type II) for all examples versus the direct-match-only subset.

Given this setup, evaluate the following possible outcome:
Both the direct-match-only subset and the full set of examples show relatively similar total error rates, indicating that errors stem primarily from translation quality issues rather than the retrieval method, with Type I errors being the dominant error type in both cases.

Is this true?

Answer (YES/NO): NO